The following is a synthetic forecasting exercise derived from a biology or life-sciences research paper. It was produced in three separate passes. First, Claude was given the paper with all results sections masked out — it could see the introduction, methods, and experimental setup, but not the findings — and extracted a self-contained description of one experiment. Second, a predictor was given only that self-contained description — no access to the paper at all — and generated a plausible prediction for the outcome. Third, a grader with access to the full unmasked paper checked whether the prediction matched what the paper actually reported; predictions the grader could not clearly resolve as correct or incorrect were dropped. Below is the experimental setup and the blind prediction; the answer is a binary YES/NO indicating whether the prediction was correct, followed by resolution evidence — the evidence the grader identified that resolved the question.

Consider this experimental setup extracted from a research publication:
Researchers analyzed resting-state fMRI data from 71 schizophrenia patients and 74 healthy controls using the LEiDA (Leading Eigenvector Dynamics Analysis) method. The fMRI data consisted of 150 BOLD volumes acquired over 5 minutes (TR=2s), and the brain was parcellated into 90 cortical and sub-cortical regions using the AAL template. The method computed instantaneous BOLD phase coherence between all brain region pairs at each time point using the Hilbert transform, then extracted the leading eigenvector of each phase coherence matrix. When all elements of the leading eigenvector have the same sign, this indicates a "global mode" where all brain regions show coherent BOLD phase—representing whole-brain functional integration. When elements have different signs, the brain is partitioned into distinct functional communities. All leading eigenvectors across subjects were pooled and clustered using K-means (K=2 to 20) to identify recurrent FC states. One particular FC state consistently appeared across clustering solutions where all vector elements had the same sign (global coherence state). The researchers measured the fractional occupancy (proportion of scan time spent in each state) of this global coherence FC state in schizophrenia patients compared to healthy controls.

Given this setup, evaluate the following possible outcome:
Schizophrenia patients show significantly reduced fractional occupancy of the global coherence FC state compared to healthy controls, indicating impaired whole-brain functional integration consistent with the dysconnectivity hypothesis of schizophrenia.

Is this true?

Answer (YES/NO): YES